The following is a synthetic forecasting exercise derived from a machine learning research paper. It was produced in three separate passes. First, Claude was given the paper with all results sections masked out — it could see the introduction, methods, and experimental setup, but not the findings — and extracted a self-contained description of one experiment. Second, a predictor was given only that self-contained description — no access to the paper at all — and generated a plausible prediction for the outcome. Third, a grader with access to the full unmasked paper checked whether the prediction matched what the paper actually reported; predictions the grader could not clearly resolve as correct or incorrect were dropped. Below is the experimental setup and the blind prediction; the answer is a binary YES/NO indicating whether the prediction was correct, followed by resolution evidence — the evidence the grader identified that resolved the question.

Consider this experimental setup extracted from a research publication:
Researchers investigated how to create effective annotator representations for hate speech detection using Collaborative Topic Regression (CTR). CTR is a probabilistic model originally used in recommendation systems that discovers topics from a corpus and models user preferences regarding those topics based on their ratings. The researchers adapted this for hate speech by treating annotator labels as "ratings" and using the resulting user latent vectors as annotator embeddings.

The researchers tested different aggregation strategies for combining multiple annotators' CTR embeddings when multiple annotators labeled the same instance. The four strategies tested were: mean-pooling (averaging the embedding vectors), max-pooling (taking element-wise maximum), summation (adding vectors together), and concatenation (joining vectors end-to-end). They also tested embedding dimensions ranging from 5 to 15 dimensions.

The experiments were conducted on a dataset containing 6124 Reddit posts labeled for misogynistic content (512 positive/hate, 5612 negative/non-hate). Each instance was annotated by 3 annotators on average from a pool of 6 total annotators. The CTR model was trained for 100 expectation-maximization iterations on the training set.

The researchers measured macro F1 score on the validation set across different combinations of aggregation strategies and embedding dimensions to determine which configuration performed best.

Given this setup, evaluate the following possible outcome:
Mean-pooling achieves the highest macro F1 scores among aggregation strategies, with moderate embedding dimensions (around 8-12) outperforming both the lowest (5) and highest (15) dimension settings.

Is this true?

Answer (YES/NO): YES